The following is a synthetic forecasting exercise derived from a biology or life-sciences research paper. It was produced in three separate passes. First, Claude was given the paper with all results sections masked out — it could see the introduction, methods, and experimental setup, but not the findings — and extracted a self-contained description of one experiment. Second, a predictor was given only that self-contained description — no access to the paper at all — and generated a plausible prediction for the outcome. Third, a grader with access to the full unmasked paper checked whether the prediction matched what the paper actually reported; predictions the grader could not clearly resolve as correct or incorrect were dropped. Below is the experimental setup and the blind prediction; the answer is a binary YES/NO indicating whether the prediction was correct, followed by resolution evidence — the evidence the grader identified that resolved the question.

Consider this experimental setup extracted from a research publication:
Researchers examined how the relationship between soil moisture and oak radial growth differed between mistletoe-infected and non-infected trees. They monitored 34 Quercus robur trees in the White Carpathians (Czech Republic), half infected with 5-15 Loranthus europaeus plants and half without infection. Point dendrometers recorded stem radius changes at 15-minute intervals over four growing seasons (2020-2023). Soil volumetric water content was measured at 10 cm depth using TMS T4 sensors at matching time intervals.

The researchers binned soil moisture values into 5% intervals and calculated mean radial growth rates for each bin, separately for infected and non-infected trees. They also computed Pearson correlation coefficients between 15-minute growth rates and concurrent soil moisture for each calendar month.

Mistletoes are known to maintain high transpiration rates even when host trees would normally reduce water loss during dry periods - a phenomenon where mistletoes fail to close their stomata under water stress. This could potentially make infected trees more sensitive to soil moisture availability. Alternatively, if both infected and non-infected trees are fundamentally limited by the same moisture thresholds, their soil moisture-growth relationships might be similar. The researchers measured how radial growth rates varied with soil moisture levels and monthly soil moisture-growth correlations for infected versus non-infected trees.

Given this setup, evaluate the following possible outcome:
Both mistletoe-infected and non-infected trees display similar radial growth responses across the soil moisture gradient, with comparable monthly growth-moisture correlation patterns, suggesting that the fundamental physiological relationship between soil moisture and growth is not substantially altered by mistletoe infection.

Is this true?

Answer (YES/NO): NO